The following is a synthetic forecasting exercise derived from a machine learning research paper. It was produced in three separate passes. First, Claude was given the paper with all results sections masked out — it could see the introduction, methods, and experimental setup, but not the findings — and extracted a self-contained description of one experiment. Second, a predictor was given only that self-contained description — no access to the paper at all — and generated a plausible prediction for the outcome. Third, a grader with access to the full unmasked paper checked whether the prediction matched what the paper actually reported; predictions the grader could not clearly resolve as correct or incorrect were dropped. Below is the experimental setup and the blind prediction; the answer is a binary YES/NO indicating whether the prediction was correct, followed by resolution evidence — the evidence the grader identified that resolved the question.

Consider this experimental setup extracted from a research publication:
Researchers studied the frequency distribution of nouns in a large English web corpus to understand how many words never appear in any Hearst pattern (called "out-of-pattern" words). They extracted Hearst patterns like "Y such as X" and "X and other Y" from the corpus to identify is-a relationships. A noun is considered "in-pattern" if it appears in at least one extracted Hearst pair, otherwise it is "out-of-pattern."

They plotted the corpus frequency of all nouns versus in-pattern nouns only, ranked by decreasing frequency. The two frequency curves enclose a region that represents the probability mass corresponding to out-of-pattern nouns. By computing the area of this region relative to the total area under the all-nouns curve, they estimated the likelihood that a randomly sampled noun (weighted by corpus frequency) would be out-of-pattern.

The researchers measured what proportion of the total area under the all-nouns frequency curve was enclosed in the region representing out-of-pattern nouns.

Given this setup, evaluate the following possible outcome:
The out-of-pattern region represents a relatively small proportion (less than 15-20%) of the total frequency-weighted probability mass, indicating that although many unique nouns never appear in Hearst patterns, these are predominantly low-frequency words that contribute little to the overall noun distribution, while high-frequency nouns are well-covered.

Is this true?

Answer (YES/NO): NO